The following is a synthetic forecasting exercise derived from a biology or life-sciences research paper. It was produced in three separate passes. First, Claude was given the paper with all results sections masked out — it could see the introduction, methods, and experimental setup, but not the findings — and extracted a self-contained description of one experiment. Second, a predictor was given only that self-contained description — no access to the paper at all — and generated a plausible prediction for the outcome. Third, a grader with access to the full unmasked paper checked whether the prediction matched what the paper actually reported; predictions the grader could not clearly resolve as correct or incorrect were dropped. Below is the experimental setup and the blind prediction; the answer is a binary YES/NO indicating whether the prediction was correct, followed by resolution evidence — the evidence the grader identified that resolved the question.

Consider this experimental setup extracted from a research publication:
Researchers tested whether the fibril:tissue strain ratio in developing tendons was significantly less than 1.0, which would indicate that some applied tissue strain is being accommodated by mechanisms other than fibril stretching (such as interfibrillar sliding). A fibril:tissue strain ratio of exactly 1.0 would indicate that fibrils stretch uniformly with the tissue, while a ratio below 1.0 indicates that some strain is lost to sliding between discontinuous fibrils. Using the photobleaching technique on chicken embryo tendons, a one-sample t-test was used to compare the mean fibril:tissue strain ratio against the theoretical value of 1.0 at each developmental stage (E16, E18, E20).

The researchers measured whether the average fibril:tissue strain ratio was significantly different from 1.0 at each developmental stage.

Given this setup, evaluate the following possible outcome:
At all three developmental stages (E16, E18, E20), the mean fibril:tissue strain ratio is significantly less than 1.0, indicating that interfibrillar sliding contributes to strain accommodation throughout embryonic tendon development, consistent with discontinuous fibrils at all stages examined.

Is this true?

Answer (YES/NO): YES